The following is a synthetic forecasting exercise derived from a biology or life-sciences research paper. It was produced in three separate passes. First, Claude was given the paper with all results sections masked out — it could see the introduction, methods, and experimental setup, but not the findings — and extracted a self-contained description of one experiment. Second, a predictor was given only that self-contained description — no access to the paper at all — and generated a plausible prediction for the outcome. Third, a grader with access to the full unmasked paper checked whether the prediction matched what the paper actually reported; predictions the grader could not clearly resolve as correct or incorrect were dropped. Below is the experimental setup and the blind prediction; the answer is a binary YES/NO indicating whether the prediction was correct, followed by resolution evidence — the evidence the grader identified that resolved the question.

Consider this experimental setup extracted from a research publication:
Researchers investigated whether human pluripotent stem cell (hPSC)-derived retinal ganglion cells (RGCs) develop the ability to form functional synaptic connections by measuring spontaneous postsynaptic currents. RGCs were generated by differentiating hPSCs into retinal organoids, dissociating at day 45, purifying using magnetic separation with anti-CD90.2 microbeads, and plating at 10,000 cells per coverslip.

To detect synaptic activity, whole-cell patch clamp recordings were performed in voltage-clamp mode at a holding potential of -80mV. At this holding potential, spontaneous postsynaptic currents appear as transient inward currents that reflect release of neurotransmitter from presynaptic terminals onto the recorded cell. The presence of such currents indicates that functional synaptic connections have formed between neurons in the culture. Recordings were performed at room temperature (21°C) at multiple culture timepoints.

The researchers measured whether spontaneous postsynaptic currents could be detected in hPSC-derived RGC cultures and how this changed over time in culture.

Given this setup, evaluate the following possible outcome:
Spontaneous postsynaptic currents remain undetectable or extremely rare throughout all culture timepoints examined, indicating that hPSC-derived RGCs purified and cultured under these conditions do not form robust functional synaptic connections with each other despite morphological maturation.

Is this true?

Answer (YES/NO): NO